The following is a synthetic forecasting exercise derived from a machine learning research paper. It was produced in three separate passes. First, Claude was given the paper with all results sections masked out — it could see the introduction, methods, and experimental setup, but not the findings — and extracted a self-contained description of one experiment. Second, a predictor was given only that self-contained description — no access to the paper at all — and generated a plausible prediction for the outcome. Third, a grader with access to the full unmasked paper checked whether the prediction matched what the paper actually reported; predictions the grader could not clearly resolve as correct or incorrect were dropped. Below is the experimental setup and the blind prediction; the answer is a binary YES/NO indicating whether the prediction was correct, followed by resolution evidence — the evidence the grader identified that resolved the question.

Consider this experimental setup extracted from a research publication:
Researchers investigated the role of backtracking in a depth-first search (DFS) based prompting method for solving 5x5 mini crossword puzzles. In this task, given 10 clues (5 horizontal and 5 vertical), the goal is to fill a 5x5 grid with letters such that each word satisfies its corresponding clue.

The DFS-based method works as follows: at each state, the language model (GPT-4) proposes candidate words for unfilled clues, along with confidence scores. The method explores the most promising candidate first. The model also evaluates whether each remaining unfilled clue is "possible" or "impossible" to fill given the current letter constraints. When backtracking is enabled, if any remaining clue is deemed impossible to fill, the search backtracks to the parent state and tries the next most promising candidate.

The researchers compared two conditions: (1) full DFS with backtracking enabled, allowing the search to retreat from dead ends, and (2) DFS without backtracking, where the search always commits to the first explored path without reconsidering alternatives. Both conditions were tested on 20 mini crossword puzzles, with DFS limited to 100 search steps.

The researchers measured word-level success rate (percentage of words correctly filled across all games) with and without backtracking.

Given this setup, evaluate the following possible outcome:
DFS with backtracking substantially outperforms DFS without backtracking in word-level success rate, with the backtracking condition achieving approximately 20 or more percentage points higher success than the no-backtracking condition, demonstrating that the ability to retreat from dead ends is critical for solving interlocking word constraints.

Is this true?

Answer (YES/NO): YES